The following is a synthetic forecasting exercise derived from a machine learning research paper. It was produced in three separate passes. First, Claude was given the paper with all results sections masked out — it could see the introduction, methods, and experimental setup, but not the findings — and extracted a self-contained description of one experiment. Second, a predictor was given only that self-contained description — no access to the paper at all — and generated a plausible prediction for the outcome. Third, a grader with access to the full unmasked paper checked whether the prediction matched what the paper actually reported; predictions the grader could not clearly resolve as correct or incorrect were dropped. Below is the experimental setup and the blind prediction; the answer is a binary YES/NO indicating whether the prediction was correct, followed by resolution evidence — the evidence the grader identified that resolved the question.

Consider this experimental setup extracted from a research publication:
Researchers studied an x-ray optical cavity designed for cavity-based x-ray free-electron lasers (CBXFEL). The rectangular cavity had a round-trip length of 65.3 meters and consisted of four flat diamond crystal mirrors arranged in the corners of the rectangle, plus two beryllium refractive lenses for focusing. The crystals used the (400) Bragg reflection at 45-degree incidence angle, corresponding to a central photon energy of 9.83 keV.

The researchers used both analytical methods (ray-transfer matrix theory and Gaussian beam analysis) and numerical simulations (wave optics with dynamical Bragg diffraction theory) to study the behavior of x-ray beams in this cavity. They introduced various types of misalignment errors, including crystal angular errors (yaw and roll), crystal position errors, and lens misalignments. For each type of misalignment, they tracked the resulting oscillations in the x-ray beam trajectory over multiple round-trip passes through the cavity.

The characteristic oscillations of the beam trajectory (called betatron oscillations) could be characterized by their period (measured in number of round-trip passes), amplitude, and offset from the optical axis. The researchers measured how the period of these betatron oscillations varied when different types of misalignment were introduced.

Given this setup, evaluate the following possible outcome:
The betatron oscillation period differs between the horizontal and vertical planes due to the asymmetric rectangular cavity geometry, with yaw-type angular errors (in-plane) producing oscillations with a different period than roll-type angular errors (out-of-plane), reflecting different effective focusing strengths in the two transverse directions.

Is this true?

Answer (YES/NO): NO